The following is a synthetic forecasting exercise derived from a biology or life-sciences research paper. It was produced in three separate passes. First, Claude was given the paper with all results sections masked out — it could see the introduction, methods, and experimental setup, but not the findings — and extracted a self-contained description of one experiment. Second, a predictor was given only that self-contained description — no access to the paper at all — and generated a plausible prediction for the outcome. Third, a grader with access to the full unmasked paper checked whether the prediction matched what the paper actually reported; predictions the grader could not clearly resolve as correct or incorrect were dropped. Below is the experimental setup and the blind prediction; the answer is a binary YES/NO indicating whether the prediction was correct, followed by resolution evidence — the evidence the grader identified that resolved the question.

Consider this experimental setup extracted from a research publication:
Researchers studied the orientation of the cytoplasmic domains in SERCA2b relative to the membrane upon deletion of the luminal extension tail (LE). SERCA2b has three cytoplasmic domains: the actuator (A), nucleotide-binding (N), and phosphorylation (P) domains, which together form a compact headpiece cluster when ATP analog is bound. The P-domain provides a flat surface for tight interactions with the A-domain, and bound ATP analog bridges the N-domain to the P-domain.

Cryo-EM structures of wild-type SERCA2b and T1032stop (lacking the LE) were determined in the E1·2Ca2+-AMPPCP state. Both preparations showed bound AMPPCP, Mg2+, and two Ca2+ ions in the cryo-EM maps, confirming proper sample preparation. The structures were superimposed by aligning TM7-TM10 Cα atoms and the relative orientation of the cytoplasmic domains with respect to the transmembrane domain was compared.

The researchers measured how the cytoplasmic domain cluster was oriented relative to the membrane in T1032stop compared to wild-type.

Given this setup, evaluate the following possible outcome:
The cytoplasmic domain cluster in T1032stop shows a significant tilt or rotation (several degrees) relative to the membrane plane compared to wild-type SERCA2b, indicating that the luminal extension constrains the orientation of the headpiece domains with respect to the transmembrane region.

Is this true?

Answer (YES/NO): YES